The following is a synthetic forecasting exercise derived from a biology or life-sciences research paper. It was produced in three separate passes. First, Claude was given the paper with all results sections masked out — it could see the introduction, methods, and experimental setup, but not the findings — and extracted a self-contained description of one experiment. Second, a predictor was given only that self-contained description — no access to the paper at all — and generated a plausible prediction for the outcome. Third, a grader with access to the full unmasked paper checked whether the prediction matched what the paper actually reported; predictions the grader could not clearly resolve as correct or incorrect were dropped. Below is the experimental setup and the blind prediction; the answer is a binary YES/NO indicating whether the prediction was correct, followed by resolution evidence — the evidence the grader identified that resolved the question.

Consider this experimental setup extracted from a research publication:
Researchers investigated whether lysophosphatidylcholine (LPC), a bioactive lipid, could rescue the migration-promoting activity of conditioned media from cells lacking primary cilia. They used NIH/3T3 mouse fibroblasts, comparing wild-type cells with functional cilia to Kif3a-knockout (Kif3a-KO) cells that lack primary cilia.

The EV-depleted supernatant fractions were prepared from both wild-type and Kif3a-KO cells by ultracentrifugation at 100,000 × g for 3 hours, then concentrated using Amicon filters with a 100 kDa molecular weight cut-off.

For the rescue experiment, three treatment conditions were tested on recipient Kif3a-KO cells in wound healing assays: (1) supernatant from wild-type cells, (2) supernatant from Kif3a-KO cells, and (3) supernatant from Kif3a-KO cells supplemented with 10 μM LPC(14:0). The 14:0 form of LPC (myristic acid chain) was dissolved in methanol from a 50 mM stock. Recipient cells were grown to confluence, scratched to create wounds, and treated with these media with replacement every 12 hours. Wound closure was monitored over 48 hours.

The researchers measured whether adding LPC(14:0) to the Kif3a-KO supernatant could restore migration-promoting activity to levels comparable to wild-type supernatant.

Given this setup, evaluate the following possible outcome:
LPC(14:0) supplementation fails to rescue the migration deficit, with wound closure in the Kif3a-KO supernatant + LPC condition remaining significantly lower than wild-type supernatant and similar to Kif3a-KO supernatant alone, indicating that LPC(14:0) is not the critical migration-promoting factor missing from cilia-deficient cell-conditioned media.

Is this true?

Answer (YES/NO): NO